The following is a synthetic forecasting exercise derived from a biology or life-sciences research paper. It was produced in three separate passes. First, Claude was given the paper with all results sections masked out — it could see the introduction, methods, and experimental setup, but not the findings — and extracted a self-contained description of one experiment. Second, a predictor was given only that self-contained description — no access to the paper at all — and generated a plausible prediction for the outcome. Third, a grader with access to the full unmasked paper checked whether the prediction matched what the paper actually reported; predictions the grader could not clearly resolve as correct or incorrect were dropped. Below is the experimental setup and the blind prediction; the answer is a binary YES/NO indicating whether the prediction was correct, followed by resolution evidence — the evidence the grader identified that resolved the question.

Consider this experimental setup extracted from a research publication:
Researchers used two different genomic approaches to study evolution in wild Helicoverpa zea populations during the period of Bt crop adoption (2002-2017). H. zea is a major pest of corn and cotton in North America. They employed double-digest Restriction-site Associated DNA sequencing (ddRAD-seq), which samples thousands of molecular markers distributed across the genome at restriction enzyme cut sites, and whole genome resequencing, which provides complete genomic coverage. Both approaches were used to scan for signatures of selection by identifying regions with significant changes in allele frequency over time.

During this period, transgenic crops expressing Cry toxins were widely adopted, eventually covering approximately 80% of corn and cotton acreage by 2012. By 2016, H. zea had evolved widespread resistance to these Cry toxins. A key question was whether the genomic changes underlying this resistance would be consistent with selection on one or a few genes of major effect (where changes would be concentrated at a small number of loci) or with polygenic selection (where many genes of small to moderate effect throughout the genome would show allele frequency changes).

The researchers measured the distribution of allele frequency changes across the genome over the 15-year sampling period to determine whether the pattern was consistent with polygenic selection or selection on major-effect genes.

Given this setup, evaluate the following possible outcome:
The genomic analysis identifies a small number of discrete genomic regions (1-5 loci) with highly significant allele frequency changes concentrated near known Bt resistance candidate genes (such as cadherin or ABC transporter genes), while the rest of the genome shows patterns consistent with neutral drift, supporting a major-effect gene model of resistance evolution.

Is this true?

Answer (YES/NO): NO